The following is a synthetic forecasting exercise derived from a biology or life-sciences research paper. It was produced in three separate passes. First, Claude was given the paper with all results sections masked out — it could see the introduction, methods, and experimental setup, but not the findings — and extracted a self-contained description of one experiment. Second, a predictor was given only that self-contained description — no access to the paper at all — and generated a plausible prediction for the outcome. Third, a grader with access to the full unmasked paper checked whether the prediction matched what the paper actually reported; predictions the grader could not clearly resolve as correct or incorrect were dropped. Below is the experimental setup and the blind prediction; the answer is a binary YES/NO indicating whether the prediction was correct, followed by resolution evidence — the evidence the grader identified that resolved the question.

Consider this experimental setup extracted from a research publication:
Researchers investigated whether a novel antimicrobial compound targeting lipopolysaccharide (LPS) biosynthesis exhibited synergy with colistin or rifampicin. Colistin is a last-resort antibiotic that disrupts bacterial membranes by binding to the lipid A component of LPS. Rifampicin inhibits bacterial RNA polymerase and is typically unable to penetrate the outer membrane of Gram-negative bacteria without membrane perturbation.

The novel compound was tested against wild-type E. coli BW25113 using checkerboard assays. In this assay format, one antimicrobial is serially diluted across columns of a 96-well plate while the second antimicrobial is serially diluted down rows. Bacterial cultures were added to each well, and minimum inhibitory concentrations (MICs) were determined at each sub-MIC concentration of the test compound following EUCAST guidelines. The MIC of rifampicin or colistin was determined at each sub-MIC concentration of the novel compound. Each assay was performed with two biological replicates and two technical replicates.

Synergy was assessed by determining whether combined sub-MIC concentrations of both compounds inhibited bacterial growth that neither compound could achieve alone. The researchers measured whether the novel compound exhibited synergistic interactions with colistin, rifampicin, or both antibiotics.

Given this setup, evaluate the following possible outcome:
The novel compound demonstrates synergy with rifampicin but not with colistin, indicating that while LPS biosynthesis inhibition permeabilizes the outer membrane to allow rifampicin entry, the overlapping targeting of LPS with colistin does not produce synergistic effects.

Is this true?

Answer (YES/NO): NO